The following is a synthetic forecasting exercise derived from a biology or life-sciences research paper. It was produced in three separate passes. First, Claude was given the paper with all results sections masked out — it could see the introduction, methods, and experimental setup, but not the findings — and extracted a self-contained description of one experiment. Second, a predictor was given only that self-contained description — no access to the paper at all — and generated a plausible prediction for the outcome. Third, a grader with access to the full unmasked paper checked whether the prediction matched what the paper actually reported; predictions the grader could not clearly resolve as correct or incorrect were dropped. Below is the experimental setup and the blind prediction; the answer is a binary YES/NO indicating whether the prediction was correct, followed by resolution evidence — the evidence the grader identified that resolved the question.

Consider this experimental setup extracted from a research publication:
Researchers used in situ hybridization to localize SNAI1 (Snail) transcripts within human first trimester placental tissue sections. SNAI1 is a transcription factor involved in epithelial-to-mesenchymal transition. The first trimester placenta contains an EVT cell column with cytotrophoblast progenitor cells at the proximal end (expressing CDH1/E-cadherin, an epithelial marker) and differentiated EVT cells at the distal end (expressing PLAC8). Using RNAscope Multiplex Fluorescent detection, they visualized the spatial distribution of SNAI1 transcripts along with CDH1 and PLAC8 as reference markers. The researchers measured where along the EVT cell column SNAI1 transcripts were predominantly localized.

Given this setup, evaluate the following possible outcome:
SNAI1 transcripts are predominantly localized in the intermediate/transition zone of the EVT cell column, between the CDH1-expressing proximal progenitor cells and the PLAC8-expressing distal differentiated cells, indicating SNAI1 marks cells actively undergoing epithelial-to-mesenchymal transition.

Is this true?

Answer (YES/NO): NO